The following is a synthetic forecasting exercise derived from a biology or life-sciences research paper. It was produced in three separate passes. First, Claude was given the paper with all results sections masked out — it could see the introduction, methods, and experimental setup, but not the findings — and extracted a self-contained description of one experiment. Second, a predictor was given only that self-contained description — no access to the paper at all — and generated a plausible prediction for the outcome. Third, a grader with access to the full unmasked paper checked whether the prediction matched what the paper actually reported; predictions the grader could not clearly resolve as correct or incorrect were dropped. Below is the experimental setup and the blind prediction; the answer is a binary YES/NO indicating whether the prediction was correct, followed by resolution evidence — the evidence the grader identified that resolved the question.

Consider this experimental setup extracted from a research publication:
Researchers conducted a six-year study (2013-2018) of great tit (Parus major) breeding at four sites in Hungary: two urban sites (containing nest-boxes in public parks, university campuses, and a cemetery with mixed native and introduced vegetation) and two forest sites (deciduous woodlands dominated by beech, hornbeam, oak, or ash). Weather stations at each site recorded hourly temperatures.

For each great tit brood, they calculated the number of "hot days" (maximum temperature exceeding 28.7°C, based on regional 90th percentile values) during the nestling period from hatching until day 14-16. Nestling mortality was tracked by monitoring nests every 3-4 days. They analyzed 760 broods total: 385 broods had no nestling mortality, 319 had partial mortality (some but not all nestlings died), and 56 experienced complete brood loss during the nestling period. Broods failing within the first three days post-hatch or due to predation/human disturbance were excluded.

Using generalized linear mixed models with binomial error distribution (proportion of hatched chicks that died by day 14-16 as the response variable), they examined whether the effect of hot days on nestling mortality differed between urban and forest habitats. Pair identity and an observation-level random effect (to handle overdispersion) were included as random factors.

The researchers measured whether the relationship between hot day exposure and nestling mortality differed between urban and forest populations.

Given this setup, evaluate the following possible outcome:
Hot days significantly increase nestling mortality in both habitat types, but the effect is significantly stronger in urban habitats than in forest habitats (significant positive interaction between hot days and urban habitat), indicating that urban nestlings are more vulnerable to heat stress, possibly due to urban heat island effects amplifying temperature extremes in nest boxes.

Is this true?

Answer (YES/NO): NO